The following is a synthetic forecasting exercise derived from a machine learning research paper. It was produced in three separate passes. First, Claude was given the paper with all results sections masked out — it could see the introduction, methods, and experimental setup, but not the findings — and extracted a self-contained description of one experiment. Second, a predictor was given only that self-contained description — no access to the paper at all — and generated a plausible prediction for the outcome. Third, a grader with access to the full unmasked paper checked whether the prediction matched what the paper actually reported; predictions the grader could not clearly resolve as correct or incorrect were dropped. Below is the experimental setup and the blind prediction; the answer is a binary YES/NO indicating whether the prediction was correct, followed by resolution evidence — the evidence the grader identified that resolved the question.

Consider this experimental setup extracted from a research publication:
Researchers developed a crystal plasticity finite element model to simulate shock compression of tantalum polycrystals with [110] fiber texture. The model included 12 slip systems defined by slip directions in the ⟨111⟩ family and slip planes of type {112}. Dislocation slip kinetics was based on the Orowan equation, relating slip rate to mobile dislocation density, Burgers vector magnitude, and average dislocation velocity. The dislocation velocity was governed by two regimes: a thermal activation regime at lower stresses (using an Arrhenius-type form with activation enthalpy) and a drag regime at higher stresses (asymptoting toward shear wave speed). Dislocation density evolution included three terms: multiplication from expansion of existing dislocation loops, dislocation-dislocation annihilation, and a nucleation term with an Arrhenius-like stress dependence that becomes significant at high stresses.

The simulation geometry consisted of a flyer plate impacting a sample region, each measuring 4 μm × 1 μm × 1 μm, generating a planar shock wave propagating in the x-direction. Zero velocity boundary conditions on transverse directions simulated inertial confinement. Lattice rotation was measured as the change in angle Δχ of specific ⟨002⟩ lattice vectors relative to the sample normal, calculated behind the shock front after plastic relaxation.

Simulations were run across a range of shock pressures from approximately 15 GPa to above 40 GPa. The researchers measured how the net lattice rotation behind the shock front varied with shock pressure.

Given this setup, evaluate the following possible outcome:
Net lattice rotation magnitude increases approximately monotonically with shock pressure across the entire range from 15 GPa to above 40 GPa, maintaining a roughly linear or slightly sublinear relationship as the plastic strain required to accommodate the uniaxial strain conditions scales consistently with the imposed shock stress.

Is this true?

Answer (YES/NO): NO